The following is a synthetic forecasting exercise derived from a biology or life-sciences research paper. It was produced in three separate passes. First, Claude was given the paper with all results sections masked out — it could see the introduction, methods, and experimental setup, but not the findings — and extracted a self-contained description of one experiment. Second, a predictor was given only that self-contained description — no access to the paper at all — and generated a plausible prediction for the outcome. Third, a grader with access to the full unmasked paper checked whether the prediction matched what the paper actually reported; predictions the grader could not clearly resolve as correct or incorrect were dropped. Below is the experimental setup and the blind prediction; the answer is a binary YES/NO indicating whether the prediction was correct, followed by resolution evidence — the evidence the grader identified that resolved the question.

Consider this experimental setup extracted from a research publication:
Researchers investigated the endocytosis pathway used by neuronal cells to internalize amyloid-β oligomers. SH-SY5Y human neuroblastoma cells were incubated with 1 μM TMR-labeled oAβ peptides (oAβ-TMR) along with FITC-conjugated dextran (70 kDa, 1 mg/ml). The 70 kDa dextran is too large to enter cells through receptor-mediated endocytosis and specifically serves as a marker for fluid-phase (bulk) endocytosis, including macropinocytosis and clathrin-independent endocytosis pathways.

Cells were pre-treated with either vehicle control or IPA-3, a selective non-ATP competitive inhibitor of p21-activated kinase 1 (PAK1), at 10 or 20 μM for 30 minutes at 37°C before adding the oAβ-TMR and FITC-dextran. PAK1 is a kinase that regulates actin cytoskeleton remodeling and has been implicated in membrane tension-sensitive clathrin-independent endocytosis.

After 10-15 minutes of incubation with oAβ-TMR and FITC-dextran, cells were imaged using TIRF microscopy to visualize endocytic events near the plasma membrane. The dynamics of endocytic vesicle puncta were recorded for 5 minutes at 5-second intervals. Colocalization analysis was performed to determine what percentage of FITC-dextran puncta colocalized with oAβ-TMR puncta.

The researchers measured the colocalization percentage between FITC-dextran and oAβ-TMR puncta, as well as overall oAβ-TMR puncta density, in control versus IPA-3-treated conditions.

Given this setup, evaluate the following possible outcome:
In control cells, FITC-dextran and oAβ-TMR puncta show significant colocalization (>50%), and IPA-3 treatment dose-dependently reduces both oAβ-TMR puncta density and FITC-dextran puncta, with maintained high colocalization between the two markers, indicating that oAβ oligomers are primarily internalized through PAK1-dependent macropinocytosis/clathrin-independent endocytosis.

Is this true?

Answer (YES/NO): NO